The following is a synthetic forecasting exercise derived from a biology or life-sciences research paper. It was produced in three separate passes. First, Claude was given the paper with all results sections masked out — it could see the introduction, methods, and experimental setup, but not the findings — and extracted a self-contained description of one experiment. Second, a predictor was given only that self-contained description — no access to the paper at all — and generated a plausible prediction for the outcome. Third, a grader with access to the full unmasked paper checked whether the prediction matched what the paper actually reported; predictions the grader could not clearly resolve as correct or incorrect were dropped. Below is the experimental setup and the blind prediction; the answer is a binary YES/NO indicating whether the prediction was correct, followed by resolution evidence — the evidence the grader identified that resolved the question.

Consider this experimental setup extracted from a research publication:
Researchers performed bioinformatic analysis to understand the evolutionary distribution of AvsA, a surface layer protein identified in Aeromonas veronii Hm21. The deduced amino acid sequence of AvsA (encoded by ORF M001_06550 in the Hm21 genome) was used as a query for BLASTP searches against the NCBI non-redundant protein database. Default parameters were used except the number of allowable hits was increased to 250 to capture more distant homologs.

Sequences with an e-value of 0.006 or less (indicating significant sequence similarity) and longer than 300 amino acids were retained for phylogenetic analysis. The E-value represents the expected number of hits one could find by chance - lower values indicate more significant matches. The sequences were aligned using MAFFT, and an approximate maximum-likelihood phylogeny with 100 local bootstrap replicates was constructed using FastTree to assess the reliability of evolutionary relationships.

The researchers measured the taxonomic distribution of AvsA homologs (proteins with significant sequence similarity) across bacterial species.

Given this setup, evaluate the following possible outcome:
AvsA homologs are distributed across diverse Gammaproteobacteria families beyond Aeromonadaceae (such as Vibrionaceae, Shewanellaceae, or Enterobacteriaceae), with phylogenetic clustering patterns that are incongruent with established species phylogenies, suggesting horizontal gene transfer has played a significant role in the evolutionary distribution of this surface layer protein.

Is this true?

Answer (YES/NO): NO